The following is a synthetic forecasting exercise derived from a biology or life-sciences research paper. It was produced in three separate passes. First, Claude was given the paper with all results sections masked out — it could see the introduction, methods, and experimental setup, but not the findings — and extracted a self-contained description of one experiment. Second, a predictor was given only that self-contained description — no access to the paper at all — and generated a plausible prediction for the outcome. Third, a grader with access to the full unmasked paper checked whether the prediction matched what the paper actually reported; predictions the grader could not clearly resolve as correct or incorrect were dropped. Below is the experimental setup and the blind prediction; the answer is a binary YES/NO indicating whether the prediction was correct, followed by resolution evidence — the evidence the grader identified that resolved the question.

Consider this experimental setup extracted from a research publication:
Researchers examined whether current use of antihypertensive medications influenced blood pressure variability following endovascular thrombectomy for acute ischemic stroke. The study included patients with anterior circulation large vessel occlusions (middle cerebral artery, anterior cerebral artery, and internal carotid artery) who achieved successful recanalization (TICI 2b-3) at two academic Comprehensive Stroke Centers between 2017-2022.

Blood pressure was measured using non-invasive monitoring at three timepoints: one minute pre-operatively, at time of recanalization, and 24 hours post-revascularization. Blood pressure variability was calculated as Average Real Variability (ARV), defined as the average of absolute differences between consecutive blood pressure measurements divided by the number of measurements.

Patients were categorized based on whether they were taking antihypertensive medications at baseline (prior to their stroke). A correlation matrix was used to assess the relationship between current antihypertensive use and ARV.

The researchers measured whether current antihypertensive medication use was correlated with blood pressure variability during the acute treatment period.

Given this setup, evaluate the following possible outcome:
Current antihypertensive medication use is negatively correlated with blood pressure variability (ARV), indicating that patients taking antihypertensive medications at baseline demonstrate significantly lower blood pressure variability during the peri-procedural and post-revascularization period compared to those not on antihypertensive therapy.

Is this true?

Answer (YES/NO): NO